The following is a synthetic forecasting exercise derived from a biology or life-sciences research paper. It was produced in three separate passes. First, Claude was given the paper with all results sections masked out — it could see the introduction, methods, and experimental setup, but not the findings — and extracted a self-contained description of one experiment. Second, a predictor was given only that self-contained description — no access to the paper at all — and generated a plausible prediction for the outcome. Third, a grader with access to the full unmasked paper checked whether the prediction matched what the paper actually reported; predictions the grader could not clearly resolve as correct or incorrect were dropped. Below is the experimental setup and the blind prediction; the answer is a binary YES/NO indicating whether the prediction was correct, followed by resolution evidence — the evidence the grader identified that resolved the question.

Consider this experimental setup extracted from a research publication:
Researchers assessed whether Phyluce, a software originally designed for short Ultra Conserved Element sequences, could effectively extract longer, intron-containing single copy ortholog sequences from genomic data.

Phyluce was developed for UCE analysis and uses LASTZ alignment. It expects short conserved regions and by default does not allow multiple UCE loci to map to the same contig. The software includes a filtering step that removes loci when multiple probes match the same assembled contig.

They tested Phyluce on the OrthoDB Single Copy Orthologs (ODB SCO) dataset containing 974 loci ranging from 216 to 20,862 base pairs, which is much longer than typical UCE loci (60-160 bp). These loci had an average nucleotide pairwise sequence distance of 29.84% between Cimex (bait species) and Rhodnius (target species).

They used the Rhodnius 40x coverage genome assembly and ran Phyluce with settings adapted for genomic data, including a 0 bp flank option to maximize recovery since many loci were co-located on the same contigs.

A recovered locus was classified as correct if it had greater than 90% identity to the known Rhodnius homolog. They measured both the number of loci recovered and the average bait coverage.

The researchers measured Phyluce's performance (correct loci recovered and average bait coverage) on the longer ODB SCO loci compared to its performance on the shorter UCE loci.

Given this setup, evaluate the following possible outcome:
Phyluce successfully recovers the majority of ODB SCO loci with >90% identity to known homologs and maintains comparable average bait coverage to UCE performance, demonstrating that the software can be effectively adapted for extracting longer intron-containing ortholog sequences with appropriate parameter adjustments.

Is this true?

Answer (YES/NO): NO